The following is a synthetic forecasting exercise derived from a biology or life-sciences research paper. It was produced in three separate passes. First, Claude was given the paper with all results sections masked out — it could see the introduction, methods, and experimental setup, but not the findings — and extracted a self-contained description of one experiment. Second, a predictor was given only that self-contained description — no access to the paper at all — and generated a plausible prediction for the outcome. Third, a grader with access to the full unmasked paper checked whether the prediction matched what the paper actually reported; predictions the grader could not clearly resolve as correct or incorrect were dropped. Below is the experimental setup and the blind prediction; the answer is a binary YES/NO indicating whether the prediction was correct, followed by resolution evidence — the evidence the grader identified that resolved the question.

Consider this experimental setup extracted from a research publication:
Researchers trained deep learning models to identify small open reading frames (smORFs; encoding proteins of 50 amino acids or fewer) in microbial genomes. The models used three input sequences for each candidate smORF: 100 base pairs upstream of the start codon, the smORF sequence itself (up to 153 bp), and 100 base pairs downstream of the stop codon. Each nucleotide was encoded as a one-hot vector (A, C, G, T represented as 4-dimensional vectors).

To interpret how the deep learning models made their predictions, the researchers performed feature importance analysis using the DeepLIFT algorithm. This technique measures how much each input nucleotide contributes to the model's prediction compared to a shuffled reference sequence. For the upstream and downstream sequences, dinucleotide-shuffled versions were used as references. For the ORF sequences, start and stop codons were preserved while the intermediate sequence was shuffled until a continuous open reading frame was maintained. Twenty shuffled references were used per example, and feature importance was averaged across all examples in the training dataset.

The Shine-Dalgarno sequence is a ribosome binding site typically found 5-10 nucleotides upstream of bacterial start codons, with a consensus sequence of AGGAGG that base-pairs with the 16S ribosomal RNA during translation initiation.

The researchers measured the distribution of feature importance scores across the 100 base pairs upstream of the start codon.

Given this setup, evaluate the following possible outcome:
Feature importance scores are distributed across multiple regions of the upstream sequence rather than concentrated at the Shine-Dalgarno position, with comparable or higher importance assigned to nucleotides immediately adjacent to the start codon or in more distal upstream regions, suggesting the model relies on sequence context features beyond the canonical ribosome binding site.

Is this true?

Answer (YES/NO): NO